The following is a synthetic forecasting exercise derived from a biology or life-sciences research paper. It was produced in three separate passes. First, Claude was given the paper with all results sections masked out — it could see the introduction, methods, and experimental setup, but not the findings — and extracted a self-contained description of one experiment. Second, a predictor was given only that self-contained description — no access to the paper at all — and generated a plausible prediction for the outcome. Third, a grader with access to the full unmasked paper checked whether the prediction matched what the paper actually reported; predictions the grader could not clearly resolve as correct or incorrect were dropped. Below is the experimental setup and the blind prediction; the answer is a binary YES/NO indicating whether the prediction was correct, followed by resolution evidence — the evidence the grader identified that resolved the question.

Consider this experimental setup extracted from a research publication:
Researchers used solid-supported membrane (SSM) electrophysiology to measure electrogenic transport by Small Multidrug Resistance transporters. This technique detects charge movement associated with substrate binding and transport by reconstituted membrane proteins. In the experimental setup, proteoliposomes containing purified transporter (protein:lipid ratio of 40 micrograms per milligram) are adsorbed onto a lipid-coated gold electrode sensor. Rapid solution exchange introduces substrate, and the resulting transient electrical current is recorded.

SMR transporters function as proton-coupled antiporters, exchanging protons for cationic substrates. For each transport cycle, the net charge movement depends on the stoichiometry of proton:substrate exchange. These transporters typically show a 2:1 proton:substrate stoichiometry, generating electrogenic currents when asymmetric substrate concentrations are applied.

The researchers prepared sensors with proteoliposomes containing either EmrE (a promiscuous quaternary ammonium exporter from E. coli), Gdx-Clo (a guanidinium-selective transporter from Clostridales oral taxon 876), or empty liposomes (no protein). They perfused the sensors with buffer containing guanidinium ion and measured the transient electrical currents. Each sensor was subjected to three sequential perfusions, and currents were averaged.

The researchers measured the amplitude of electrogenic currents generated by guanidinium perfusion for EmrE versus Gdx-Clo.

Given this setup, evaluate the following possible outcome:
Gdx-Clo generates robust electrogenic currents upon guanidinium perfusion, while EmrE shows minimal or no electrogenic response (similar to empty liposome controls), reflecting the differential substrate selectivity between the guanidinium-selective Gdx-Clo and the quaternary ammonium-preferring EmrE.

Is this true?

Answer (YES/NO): YES